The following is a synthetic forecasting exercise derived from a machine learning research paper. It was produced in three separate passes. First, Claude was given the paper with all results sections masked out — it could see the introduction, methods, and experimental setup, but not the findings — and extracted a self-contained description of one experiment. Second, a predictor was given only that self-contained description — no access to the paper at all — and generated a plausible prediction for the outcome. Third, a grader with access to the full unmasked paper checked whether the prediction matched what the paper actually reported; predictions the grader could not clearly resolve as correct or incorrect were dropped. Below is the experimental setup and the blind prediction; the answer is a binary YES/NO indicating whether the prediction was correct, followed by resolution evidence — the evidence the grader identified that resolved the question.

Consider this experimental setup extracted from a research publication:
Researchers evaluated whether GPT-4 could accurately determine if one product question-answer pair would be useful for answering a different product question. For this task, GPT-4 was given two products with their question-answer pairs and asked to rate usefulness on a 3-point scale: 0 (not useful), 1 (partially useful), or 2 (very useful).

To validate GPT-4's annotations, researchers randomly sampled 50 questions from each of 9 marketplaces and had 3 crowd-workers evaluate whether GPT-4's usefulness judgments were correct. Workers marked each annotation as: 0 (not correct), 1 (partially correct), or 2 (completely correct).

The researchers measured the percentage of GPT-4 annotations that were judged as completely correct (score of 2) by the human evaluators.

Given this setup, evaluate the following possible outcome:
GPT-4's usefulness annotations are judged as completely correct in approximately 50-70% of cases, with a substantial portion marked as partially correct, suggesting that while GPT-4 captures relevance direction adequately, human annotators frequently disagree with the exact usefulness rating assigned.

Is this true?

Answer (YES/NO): NO